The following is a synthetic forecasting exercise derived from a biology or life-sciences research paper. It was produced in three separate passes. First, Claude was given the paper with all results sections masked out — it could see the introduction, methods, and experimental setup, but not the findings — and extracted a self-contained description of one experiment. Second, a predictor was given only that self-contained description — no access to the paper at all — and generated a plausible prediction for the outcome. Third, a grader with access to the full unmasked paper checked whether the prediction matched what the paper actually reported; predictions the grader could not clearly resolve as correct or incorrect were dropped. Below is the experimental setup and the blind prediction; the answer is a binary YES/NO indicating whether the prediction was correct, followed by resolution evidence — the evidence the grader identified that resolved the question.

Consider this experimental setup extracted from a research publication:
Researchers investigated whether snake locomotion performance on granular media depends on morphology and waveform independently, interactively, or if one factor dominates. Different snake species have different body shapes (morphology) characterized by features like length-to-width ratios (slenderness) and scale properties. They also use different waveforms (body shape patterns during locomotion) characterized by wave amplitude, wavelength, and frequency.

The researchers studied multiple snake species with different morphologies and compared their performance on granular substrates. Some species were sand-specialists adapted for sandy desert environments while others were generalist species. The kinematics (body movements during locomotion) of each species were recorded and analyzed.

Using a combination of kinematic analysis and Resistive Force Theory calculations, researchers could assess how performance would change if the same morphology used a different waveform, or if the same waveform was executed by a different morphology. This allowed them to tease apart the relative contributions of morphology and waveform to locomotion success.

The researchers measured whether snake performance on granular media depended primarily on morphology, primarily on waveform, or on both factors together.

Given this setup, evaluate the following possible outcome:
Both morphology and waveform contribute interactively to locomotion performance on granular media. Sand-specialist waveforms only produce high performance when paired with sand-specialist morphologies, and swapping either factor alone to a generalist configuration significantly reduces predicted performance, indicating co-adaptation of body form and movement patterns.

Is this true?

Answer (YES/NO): NO